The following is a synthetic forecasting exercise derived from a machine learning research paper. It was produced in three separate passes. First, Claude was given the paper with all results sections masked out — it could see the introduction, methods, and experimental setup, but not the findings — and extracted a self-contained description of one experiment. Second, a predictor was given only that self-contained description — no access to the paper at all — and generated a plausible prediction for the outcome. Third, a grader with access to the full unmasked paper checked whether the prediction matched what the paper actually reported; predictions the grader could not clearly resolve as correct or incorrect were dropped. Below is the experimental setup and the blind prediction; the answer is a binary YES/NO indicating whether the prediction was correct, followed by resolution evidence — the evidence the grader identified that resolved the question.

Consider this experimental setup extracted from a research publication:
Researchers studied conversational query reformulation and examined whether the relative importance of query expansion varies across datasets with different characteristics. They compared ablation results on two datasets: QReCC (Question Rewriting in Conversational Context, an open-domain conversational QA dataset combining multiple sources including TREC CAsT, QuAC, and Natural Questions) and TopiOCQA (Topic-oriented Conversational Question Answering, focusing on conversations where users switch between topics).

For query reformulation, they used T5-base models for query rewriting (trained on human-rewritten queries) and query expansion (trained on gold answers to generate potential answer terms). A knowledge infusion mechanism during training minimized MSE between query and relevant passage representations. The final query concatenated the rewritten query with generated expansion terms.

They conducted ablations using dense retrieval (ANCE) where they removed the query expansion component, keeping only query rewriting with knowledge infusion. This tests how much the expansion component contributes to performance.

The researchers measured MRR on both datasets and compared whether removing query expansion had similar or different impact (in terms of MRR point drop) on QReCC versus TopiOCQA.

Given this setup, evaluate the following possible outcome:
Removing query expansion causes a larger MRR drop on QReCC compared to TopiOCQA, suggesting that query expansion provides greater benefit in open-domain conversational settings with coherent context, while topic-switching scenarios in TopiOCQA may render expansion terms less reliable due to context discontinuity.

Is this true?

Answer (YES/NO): YES